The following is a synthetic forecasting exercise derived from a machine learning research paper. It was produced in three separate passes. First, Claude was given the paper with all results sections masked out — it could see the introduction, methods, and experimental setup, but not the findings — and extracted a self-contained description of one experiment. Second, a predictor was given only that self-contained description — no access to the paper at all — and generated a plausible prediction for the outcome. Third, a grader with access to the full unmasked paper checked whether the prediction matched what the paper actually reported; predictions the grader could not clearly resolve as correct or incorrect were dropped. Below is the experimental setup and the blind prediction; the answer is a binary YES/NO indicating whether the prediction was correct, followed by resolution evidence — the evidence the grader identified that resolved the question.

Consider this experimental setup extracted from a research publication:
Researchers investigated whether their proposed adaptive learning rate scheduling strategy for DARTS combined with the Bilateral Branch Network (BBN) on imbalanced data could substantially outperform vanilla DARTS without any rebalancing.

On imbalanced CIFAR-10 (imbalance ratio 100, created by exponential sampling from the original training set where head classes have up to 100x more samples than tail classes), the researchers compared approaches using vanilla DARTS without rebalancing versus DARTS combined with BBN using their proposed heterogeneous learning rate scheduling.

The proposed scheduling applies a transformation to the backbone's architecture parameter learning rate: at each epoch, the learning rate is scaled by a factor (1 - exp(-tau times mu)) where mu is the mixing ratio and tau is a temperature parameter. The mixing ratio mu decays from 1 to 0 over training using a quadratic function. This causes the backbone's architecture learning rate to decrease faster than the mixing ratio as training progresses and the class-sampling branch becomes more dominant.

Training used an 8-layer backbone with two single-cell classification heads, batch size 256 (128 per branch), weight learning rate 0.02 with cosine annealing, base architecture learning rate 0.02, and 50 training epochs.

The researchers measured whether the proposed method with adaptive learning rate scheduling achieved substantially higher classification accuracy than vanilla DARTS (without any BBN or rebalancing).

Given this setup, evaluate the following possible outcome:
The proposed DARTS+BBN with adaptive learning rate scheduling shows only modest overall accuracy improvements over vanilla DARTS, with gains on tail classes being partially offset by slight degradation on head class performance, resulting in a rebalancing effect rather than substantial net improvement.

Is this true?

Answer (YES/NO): NO